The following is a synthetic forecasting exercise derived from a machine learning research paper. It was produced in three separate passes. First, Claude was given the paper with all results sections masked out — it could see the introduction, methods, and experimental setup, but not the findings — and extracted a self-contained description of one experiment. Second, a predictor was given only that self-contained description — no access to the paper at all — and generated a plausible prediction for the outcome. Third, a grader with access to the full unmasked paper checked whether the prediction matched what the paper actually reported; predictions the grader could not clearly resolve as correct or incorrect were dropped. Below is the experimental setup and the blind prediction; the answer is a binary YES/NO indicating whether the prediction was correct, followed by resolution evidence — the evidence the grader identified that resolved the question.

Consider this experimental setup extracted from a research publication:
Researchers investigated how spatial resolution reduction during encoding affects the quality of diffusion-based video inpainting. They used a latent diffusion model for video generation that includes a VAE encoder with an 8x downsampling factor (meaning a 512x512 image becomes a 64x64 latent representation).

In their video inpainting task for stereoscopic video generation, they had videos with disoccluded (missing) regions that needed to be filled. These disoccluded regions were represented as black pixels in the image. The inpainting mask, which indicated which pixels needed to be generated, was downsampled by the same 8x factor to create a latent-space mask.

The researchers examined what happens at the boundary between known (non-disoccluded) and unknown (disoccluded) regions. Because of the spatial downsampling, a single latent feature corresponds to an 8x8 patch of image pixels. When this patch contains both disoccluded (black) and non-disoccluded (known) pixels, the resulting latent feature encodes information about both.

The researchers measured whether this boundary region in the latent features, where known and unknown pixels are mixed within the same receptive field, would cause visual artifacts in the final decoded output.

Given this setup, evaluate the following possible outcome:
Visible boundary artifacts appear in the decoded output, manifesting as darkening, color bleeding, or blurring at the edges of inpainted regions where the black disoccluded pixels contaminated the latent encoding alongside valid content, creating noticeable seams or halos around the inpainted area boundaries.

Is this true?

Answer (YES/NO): YES